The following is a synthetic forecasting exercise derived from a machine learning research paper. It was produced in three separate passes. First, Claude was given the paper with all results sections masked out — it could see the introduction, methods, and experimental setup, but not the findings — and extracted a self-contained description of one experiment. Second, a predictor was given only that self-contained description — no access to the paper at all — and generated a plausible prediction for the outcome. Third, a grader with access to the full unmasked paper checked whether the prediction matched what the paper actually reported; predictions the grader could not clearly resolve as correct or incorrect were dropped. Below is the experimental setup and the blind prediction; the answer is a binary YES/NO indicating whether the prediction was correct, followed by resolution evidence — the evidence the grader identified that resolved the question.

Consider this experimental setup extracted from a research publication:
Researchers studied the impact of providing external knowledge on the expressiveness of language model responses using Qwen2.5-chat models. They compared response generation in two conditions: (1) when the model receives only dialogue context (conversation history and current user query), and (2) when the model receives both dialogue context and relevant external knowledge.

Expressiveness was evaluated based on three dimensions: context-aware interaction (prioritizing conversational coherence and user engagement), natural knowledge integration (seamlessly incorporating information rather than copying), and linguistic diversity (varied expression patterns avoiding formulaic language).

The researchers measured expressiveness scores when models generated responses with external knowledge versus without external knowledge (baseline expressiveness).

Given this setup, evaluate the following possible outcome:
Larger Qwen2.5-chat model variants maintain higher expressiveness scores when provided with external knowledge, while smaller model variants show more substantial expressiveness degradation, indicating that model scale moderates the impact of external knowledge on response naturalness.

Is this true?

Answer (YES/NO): YES